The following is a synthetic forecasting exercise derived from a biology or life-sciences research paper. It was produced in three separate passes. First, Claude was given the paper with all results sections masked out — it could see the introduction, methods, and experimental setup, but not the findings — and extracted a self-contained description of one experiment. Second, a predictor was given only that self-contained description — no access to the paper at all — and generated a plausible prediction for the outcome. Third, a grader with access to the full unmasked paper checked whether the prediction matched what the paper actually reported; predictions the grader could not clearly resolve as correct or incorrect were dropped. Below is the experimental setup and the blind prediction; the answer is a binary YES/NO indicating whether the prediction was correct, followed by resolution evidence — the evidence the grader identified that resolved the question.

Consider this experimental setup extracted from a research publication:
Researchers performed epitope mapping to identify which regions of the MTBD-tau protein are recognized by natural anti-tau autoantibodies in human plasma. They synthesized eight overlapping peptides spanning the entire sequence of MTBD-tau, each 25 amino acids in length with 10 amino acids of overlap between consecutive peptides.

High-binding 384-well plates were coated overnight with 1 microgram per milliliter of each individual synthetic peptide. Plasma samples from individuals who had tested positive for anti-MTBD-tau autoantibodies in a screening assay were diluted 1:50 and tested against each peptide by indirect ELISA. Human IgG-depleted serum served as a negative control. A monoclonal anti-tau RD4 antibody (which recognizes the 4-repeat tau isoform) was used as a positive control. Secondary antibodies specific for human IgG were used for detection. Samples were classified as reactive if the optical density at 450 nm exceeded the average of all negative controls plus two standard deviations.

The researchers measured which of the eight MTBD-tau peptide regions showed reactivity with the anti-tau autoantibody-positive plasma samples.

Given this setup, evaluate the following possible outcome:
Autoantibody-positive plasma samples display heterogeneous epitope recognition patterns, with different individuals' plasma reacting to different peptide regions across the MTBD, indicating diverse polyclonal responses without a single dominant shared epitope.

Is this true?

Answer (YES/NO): YES